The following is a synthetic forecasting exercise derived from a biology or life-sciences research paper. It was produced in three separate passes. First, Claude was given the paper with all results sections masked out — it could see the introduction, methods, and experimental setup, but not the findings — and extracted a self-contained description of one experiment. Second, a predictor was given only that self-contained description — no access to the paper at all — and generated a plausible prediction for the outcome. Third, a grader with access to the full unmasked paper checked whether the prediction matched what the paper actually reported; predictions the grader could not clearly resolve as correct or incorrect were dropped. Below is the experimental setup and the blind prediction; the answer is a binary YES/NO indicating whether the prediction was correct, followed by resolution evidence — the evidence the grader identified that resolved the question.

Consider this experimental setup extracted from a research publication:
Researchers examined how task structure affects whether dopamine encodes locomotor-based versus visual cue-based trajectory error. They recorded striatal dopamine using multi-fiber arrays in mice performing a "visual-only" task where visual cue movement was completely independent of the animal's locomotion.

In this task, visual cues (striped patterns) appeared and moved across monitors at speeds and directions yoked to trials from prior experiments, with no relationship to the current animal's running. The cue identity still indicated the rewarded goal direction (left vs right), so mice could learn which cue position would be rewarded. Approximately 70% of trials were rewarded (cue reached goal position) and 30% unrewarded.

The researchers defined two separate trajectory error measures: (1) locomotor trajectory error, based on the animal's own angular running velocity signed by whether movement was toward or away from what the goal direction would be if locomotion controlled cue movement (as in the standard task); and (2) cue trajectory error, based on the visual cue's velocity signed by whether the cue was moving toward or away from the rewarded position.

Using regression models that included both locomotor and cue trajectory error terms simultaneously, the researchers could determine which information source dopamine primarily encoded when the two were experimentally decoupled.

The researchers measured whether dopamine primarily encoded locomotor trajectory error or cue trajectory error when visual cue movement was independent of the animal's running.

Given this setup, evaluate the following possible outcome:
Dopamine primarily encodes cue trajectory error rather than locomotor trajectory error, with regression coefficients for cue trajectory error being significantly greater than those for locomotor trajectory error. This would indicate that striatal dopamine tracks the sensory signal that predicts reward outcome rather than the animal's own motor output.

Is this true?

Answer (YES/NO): YES